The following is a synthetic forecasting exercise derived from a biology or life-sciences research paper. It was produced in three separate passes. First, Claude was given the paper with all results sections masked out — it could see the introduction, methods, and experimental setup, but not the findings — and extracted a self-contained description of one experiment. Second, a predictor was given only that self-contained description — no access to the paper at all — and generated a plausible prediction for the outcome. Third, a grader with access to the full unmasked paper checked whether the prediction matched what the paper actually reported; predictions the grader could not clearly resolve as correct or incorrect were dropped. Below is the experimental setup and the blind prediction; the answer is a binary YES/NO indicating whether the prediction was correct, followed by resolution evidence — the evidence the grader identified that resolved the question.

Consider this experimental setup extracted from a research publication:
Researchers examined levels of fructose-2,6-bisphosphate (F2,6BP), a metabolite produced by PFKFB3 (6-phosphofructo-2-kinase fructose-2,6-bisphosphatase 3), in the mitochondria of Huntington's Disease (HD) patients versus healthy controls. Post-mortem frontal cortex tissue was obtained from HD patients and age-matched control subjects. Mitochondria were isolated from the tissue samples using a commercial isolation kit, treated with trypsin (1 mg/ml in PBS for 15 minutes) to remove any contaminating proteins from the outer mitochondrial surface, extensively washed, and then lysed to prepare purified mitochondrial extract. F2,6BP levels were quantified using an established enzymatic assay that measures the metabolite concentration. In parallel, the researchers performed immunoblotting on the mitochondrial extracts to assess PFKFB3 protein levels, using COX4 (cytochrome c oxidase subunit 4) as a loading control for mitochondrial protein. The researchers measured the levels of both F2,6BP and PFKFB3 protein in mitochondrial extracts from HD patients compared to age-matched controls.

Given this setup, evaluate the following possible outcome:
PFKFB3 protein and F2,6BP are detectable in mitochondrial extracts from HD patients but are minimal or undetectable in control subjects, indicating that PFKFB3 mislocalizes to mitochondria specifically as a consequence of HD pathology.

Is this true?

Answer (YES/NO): NO